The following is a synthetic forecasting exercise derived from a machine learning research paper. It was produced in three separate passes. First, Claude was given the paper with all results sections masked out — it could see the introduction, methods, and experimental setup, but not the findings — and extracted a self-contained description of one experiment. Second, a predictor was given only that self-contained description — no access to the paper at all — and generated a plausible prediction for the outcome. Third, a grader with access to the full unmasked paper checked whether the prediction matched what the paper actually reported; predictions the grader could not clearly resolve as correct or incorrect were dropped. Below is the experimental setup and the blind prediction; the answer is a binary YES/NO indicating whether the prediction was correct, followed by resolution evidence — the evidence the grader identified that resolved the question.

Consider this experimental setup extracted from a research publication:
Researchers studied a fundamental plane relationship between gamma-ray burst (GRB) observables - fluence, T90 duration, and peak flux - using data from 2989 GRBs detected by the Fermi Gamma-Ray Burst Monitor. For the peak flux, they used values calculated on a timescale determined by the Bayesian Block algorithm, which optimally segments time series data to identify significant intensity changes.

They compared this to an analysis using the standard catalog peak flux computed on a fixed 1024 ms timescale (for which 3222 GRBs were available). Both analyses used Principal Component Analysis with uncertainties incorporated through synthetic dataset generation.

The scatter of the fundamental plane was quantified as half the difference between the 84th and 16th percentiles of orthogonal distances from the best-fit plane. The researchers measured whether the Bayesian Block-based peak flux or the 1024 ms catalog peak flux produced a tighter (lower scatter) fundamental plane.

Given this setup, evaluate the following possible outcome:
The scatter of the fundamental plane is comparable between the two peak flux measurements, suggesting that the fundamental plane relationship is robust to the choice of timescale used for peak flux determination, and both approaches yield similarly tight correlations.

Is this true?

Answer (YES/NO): YES